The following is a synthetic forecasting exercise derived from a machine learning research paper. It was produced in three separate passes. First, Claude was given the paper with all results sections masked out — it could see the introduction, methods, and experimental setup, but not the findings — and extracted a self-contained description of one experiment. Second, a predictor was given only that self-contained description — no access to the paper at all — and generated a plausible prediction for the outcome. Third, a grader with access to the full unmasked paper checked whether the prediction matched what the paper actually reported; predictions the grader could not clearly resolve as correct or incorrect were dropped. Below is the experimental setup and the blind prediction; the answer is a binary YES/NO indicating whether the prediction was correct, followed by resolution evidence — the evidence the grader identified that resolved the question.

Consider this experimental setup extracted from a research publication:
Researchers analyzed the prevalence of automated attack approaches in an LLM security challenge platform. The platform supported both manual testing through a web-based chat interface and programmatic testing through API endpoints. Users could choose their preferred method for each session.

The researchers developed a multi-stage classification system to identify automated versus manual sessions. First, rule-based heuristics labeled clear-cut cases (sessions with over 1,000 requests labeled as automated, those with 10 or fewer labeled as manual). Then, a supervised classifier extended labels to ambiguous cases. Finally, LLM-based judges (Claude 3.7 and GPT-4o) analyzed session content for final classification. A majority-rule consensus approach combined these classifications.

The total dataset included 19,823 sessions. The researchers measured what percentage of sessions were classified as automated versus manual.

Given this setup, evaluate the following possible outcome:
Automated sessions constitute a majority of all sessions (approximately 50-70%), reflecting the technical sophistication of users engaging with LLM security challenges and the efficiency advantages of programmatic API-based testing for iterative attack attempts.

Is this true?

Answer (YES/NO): NO